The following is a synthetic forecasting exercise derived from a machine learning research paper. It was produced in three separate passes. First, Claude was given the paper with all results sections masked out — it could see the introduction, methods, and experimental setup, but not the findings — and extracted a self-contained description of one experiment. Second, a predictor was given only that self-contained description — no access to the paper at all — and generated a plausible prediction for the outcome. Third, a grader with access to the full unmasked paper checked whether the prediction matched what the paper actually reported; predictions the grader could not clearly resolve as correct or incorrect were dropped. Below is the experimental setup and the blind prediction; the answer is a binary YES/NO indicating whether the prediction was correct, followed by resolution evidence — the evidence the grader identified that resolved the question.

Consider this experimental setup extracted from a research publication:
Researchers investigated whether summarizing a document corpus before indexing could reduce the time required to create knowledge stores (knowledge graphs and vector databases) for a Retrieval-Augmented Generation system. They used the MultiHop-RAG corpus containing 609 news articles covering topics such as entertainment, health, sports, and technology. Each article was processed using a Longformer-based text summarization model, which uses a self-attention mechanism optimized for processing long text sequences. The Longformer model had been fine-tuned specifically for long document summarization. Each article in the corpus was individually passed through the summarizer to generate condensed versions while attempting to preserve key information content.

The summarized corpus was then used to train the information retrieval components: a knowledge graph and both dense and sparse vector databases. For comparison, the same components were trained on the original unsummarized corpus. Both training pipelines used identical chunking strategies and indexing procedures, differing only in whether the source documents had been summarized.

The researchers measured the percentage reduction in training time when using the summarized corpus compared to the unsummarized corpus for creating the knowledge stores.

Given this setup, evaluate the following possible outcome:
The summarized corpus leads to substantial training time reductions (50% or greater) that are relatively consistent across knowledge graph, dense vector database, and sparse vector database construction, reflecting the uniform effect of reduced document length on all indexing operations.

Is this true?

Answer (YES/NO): YES